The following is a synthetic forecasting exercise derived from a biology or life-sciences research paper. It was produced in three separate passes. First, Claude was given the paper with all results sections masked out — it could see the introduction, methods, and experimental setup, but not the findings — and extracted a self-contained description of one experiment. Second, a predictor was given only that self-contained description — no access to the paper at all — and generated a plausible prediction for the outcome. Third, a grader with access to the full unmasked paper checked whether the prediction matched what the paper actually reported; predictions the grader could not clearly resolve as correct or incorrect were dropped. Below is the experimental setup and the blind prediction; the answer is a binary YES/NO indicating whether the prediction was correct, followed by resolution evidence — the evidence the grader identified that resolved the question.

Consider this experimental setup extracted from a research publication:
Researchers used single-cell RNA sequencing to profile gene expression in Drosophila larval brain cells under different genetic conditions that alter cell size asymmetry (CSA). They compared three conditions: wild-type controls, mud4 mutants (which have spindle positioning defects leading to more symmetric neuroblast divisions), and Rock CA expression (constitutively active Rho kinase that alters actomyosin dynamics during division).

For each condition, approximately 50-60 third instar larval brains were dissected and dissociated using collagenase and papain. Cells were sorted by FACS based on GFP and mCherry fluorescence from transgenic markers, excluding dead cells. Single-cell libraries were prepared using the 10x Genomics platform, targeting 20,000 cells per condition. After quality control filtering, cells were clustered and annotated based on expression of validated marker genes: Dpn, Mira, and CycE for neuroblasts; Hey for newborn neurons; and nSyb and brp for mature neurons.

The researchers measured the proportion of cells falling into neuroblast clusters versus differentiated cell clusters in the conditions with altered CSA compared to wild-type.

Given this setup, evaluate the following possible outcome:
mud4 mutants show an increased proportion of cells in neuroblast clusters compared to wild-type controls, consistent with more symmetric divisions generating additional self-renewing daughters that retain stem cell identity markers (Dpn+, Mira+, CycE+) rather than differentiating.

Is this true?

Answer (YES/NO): YES